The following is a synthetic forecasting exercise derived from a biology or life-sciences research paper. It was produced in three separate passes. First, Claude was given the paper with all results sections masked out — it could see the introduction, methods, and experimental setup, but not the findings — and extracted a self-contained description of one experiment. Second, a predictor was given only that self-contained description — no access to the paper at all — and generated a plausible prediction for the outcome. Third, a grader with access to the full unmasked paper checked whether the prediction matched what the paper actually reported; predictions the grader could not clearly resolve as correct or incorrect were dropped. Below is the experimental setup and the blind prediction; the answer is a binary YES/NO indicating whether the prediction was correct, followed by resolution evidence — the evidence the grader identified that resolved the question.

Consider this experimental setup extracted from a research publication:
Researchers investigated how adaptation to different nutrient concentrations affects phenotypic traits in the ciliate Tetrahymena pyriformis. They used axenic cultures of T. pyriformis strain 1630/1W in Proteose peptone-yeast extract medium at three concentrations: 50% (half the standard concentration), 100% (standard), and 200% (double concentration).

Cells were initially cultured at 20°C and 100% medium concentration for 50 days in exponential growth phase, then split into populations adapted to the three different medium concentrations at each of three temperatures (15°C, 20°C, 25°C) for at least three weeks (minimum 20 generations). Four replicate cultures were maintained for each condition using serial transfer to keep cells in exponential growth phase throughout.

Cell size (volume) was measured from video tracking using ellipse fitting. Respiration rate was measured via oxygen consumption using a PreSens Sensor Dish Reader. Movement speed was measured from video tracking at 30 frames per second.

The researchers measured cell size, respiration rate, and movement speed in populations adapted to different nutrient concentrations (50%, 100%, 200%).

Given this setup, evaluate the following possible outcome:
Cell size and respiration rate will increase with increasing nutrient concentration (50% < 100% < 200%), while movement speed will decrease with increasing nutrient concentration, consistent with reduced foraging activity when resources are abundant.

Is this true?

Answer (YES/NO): NO